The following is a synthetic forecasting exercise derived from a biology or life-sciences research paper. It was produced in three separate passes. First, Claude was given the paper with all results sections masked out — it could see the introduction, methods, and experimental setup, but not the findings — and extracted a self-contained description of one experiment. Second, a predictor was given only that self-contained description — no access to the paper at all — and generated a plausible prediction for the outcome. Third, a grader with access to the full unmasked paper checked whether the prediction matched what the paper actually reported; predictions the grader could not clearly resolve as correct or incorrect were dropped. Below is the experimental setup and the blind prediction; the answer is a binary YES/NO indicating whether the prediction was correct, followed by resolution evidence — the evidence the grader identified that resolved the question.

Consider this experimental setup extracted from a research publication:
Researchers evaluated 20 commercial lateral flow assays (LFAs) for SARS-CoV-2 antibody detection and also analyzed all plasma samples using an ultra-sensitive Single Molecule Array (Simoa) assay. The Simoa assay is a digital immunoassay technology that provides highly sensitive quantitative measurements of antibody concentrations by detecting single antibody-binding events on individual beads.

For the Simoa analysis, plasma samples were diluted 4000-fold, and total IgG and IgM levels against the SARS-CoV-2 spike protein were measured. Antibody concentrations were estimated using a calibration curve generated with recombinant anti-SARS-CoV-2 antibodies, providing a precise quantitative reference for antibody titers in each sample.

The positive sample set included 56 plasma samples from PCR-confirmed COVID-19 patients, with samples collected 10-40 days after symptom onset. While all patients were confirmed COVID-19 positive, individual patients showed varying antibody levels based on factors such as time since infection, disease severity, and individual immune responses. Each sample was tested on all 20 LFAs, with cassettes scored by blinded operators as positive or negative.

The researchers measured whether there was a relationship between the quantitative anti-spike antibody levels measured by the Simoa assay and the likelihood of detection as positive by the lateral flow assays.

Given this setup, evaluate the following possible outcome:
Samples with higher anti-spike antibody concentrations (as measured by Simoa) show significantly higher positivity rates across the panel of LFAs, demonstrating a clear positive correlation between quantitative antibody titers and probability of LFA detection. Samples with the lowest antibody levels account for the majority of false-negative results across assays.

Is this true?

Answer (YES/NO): YES